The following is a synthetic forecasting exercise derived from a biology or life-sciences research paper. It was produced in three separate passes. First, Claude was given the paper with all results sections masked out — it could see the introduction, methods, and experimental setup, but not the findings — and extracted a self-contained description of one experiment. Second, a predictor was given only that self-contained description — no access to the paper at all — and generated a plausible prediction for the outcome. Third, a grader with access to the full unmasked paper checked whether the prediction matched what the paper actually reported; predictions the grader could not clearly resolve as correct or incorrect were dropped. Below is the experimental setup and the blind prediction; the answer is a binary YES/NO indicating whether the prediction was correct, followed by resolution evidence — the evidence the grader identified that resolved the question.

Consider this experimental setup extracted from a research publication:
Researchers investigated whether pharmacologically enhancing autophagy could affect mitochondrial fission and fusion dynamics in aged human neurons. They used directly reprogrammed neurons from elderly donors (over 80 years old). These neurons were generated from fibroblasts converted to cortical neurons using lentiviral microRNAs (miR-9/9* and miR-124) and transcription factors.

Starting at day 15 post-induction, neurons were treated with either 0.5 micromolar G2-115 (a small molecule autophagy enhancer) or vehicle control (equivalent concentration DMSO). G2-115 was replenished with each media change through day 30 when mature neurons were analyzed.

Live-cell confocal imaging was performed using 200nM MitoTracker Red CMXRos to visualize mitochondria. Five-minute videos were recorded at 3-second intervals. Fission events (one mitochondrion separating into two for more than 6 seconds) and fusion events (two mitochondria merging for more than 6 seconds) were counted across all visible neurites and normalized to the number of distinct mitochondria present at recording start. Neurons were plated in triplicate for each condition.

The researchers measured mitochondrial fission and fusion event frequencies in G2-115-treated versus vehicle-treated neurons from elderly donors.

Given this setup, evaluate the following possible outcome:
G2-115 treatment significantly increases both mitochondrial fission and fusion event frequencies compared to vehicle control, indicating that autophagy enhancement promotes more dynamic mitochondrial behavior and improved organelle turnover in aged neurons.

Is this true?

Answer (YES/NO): NO